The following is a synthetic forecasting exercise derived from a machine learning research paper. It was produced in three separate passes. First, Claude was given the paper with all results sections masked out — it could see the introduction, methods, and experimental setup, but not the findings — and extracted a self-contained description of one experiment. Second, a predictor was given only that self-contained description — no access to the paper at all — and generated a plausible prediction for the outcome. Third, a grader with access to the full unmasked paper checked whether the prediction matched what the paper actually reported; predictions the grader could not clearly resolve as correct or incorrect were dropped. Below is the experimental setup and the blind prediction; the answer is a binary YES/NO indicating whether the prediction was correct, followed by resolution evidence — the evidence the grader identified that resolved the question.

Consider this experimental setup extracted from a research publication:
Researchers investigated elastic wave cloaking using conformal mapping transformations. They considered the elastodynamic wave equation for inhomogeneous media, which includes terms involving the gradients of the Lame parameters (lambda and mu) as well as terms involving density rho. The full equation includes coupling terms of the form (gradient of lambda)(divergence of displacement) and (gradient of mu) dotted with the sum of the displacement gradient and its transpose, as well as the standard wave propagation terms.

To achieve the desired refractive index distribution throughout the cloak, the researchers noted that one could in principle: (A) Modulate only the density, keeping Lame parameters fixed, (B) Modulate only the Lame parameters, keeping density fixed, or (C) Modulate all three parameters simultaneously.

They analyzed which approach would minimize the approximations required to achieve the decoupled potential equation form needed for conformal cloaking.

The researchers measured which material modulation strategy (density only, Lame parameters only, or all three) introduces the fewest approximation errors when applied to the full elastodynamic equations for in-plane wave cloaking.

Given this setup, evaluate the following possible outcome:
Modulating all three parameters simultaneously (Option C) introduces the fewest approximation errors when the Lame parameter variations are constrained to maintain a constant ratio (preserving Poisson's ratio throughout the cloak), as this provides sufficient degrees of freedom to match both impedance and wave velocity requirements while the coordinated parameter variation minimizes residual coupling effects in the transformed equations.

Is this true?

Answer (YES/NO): NO